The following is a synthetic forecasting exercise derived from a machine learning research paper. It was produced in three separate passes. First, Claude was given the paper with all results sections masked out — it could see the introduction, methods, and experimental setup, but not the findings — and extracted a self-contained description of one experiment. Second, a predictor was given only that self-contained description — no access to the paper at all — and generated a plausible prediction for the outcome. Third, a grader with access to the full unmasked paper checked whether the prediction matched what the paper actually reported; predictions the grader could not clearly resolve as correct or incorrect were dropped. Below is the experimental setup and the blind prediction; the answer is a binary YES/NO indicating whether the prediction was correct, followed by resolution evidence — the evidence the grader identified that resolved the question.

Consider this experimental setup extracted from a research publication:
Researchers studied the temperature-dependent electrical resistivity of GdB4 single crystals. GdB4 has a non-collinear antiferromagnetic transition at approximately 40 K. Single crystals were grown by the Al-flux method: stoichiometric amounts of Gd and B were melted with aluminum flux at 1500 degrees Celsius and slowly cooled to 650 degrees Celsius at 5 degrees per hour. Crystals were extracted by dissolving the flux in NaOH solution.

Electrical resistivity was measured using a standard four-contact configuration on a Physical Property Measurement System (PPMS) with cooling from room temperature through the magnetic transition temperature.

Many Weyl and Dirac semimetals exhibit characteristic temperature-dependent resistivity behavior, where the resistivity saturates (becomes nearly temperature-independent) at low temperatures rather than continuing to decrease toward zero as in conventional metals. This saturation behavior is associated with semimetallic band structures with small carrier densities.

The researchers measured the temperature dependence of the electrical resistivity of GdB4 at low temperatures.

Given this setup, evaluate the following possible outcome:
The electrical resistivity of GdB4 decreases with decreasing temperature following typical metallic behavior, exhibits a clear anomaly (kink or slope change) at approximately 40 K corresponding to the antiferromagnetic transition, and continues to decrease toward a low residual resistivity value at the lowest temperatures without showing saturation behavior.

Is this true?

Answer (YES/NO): NO